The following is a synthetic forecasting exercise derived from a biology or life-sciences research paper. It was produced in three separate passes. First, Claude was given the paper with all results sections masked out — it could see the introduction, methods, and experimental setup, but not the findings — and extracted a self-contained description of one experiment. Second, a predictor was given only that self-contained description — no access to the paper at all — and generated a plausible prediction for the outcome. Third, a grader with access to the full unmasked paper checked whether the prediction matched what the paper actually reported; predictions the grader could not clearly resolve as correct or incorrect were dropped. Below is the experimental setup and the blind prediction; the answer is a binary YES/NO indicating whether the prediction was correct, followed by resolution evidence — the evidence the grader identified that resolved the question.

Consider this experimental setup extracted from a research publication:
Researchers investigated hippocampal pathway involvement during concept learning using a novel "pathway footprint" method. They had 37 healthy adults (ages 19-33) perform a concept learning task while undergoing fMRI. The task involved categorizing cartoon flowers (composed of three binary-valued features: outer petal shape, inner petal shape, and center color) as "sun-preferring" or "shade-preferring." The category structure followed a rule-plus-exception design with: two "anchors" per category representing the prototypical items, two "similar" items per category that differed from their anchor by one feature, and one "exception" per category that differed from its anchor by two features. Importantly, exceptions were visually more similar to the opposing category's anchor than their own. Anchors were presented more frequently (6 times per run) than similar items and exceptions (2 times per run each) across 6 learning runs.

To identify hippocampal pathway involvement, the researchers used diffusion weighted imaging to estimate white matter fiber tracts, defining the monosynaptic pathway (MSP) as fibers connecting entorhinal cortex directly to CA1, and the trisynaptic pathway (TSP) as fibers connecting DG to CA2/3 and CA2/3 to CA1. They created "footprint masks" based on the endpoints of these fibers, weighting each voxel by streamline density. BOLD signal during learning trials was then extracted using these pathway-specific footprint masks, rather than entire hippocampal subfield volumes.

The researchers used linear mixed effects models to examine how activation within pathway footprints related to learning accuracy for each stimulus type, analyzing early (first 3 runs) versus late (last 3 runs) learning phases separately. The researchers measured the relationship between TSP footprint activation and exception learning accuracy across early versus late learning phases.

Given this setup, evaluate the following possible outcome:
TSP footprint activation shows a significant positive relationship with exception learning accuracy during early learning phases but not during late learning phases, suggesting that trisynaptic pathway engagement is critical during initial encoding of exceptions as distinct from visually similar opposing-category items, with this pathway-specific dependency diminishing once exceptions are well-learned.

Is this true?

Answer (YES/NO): NO